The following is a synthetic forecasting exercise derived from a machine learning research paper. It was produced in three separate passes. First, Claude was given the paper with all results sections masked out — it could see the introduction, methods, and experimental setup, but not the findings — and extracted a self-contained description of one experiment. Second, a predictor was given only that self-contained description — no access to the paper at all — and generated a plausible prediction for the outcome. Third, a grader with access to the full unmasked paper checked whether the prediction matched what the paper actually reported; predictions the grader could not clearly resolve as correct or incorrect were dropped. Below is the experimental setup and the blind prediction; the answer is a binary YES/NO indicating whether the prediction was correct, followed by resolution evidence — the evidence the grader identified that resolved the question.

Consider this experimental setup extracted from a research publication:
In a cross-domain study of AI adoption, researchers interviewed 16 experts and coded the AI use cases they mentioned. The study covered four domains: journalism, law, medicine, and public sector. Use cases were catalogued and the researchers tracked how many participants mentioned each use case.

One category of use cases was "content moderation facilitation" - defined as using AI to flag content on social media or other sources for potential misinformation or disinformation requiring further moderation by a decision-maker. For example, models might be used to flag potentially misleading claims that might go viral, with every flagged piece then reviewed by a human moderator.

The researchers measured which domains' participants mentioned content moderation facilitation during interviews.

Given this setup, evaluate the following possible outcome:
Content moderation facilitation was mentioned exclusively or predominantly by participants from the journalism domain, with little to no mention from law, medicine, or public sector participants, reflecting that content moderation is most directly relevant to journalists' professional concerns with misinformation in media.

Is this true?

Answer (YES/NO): NO